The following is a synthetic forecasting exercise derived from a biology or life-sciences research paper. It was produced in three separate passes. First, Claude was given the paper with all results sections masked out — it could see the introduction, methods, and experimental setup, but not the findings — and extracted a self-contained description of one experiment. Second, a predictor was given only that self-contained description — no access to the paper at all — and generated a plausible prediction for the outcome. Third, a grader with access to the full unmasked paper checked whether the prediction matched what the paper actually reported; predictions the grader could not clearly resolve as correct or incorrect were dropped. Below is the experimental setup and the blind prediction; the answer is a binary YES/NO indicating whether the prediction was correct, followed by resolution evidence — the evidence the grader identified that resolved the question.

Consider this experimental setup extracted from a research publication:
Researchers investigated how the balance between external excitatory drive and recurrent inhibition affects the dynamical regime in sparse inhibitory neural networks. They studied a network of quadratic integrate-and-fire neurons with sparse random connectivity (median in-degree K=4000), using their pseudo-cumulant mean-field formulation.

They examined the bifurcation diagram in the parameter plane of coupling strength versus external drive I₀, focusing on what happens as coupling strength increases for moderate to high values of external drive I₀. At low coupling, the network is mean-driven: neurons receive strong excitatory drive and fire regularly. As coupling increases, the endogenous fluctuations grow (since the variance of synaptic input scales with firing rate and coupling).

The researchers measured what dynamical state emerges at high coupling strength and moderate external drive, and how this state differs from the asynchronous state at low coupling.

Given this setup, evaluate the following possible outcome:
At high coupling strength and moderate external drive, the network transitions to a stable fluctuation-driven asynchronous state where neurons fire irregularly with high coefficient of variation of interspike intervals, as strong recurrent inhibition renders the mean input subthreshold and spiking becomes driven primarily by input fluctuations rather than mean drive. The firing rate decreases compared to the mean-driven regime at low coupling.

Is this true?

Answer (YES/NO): NO